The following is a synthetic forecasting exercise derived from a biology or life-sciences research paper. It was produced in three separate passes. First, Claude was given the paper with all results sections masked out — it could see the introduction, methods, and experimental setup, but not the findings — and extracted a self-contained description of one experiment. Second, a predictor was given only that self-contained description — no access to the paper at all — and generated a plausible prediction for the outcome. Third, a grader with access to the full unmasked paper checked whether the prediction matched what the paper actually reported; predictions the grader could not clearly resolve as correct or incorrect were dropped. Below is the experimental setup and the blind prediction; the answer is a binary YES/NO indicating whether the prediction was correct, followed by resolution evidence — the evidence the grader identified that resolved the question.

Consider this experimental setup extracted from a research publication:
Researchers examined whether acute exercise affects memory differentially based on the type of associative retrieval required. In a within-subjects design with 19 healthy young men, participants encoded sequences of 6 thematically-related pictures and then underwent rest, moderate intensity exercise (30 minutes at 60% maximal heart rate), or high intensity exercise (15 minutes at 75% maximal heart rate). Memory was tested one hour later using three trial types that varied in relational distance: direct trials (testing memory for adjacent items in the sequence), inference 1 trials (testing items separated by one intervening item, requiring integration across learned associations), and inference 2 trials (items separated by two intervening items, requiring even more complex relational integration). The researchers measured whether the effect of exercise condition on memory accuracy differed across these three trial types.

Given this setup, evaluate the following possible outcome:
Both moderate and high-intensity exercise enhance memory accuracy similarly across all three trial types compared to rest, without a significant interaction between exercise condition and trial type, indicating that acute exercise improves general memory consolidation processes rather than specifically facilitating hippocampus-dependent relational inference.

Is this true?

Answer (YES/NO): NO